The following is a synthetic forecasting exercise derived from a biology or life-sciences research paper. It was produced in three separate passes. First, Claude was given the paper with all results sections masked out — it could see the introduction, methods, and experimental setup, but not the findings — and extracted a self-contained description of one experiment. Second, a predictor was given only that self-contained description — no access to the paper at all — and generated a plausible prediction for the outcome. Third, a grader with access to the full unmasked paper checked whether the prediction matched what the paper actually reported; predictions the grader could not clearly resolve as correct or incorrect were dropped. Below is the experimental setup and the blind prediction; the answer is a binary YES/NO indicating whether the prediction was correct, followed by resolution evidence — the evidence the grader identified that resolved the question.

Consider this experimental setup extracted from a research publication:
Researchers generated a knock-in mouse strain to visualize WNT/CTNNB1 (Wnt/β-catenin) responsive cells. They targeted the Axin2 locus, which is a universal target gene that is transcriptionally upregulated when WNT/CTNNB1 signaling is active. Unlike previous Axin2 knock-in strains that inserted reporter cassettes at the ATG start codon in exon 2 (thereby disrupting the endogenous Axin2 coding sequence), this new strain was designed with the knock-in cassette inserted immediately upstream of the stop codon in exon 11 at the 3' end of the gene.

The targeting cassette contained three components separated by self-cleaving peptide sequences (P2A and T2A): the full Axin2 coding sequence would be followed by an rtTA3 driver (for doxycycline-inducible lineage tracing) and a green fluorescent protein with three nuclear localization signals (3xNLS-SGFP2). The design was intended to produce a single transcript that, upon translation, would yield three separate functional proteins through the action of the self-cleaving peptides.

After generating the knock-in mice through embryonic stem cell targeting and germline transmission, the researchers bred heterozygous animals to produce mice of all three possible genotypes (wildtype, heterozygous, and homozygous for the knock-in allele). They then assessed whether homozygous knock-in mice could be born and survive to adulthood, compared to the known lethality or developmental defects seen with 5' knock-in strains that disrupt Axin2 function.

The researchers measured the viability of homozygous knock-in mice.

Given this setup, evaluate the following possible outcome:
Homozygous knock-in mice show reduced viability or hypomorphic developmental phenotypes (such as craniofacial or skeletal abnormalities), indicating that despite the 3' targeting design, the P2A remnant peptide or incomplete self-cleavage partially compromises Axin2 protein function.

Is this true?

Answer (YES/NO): NO